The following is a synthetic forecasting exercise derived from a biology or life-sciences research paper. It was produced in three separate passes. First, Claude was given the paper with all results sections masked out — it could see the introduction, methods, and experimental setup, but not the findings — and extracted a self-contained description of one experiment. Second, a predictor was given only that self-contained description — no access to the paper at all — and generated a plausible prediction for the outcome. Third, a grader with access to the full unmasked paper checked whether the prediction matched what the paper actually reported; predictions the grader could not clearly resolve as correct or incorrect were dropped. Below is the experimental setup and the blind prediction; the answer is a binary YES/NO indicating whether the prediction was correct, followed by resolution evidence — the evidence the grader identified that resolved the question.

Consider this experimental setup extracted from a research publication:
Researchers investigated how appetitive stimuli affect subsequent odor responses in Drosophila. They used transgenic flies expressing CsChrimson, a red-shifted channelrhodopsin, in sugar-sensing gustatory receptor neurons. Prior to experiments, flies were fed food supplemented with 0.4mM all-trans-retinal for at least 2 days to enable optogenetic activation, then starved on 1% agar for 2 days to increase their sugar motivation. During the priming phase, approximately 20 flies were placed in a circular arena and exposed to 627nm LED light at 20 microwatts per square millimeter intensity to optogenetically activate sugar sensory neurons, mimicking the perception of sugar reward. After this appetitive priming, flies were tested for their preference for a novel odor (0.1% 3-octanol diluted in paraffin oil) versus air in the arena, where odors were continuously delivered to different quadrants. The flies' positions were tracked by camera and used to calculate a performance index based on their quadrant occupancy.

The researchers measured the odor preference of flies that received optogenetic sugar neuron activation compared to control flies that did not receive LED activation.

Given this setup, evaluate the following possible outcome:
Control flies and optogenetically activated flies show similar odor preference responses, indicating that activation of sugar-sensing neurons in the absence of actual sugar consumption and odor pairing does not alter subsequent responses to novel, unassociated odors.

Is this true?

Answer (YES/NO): NO